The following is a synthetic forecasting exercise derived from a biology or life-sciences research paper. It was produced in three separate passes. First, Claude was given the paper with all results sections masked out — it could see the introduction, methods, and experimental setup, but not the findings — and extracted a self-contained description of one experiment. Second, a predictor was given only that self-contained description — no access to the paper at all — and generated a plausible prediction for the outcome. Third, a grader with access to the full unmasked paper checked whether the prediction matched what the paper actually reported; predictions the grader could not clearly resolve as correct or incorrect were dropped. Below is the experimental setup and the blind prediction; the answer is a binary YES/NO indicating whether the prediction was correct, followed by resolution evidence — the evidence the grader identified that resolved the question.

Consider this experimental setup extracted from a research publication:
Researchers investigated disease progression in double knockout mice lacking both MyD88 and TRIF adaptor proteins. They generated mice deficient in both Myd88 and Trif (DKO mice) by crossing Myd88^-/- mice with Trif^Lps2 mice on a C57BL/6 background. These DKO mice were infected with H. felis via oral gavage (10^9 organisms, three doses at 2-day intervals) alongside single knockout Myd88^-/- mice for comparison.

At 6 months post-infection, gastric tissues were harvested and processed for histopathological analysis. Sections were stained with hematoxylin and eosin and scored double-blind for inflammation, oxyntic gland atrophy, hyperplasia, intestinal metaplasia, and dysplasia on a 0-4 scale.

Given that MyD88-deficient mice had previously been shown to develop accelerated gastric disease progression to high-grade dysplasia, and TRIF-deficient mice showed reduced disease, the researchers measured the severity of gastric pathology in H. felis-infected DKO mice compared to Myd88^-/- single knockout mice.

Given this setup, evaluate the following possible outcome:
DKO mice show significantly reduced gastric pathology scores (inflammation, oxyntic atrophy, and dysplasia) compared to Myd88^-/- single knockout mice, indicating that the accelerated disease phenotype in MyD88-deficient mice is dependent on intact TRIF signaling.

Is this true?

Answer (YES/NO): YES